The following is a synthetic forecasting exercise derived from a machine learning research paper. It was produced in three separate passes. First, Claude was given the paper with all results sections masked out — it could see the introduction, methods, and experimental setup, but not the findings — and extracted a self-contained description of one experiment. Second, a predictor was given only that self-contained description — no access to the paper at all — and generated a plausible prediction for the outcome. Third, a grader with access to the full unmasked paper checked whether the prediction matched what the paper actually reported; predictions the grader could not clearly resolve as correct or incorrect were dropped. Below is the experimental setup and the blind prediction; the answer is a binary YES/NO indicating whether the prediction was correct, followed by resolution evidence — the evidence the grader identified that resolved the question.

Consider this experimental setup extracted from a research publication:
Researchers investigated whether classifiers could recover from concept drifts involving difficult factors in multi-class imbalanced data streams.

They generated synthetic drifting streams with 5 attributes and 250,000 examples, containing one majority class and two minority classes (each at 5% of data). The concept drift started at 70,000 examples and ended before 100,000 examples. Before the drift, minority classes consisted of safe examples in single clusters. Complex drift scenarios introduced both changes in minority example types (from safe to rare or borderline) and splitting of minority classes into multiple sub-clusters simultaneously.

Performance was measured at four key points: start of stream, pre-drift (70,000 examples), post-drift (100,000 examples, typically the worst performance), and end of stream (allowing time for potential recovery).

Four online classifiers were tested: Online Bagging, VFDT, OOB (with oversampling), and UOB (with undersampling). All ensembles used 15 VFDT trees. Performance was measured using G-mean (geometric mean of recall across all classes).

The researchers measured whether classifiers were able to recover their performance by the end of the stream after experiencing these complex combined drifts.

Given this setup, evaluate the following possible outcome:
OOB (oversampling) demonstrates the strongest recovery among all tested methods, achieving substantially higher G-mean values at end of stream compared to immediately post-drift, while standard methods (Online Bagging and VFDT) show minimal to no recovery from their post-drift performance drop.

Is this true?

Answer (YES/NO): NO